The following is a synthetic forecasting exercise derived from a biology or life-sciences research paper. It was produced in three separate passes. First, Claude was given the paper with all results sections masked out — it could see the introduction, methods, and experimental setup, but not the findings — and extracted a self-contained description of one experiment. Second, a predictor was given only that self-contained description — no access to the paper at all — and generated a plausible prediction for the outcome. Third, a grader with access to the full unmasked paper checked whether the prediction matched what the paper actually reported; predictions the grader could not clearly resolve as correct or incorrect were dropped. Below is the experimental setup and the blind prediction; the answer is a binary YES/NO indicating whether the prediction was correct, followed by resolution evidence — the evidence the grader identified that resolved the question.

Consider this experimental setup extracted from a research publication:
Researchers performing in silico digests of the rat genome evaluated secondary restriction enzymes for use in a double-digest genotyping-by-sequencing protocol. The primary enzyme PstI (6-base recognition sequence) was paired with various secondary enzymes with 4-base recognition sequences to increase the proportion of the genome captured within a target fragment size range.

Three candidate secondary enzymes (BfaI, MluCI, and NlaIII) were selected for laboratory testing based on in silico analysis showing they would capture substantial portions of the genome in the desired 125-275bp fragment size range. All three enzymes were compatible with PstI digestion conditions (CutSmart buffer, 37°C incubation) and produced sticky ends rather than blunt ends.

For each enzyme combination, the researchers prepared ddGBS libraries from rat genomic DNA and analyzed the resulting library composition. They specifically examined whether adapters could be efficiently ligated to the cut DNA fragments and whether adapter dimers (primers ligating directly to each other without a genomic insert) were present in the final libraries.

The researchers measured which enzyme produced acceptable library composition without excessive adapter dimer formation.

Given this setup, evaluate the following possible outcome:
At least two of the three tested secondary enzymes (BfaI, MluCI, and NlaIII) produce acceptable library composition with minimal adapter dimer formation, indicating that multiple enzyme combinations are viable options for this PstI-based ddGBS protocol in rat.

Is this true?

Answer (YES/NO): YES